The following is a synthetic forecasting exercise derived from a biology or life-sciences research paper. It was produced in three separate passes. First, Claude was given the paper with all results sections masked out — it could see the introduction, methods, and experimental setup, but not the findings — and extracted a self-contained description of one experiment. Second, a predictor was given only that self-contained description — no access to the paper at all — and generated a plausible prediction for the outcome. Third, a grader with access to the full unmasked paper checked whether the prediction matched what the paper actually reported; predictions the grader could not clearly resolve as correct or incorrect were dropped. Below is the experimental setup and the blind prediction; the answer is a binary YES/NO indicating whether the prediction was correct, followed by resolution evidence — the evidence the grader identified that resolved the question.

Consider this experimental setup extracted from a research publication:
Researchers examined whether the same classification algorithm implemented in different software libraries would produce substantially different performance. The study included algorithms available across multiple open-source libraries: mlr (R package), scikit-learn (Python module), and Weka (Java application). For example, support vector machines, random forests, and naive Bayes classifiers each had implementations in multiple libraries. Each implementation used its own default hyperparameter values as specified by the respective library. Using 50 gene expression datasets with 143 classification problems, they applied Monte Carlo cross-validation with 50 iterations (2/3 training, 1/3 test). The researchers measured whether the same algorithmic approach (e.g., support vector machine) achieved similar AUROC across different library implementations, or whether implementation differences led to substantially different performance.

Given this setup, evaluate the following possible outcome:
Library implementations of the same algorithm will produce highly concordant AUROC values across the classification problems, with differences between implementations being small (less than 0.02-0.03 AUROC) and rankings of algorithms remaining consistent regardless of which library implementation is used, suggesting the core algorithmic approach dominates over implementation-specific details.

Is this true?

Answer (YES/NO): NO